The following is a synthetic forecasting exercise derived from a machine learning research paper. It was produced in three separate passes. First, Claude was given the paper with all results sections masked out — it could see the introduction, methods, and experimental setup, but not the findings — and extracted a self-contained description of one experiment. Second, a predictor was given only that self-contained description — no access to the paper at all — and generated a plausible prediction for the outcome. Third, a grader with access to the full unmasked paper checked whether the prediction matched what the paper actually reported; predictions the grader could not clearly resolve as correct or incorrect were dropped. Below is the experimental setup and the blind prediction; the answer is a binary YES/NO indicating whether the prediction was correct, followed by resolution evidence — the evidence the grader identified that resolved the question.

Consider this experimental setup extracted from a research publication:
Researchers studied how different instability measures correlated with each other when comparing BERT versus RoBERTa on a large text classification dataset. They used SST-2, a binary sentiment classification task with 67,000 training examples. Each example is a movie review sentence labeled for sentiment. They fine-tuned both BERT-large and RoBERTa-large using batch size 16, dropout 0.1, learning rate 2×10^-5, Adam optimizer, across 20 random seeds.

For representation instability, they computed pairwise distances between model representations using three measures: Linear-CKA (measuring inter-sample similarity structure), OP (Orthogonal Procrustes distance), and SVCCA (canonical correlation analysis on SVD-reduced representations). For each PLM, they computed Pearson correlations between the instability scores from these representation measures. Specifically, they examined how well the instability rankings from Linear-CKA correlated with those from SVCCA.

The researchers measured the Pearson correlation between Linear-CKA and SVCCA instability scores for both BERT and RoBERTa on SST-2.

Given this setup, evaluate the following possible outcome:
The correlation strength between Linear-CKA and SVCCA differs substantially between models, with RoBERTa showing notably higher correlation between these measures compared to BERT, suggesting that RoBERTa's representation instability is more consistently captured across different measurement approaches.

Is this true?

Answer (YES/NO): YES